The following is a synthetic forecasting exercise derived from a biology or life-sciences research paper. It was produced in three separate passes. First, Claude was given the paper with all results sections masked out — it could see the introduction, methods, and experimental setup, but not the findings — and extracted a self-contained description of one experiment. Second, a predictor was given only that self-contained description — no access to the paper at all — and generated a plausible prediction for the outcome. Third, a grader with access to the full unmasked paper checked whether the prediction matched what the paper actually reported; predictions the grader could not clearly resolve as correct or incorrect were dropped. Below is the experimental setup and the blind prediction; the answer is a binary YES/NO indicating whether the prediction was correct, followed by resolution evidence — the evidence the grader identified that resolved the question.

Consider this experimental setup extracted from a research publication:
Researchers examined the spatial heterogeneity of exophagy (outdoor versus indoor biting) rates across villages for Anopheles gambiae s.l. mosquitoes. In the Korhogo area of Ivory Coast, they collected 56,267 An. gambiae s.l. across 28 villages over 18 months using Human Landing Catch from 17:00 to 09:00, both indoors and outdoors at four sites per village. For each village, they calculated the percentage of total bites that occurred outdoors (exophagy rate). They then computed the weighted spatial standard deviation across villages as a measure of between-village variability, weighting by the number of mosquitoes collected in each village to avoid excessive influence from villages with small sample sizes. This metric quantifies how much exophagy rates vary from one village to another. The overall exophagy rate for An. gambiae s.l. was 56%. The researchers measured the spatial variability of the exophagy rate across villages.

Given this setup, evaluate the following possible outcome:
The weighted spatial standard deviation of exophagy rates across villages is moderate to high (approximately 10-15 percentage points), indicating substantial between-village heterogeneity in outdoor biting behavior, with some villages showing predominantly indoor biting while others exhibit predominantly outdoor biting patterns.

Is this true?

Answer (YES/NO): NO